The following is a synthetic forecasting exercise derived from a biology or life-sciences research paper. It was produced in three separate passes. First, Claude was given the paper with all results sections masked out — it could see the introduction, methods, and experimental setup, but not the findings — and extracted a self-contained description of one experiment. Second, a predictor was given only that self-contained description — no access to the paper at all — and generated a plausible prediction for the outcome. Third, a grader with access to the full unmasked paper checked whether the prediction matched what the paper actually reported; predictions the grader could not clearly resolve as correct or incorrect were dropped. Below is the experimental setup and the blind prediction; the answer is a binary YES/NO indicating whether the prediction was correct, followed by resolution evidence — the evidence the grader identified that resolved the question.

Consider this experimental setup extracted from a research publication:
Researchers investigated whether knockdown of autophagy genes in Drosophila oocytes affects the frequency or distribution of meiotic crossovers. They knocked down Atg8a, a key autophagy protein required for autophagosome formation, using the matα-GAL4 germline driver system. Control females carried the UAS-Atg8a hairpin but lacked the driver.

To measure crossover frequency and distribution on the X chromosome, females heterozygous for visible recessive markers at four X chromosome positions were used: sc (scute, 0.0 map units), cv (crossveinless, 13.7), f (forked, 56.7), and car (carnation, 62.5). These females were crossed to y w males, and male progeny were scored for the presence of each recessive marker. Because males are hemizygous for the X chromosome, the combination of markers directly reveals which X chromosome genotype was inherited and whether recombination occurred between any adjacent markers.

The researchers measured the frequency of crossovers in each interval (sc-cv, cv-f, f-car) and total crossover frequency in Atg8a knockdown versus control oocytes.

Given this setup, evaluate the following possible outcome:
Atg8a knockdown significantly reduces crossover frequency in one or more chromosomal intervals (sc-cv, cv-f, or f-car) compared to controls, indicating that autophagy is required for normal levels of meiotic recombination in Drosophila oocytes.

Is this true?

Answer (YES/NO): NO